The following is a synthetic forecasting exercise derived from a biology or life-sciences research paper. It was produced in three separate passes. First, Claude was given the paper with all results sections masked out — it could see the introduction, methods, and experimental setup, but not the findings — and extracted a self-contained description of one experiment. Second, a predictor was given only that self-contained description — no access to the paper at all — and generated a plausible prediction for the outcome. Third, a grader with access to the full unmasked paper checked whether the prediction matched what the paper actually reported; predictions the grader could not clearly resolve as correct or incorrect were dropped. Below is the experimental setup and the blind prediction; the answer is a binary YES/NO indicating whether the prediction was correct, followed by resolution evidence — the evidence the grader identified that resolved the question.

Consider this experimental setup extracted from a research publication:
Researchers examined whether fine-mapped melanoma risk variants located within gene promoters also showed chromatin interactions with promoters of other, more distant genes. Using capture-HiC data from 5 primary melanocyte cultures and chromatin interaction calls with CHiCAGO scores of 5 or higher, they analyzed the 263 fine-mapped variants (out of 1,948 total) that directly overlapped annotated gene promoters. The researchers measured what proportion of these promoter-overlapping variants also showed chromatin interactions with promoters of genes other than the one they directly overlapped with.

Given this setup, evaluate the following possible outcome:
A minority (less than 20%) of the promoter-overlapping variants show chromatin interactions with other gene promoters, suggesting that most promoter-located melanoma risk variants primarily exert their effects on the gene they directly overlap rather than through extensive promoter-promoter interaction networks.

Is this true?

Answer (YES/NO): NO